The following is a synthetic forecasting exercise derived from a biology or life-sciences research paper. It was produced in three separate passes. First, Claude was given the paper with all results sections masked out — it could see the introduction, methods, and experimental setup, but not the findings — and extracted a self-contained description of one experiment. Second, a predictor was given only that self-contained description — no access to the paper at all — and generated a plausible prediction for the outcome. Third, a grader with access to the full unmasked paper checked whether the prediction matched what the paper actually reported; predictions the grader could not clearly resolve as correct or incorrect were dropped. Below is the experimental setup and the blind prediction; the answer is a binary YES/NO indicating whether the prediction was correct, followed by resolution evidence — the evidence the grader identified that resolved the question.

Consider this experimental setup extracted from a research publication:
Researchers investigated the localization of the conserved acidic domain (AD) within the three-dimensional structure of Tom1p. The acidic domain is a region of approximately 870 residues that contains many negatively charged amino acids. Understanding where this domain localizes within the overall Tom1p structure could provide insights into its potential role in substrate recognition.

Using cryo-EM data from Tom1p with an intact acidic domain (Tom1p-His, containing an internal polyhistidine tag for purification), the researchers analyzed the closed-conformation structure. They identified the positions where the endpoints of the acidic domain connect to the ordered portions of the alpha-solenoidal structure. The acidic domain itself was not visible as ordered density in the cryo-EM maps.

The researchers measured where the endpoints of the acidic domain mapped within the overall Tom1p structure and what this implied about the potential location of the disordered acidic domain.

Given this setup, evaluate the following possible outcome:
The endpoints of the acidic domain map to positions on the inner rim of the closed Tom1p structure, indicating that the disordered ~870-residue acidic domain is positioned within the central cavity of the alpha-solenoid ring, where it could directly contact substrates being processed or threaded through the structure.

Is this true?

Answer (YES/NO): YES